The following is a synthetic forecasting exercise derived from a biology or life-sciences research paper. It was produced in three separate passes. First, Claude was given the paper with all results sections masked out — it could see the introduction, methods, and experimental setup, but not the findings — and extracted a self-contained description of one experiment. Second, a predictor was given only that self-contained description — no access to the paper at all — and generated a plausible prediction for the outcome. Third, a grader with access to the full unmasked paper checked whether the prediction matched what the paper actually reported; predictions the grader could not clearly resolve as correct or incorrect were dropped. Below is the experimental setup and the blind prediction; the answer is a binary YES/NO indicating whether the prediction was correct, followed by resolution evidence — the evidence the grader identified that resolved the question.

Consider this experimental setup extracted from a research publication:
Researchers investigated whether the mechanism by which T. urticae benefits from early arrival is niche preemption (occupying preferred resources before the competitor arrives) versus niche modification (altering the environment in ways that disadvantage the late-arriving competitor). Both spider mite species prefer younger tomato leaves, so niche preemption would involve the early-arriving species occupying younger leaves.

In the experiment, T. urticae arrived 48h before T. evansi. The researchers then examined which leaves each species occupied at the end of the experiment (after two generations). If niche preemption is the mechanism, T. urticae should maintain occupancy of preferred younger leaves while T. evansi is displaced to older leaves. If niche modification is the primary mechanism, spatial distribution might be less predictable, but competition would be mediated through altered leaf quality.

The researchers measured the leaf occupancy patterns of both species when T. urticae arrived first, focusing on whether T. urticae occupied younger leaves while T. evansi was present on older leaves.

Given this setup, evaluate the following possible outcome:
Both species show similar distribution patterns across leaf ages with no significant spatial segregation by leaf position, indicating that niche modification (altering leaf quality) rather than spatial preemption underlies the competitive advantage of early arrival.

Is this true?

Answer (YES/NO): NO